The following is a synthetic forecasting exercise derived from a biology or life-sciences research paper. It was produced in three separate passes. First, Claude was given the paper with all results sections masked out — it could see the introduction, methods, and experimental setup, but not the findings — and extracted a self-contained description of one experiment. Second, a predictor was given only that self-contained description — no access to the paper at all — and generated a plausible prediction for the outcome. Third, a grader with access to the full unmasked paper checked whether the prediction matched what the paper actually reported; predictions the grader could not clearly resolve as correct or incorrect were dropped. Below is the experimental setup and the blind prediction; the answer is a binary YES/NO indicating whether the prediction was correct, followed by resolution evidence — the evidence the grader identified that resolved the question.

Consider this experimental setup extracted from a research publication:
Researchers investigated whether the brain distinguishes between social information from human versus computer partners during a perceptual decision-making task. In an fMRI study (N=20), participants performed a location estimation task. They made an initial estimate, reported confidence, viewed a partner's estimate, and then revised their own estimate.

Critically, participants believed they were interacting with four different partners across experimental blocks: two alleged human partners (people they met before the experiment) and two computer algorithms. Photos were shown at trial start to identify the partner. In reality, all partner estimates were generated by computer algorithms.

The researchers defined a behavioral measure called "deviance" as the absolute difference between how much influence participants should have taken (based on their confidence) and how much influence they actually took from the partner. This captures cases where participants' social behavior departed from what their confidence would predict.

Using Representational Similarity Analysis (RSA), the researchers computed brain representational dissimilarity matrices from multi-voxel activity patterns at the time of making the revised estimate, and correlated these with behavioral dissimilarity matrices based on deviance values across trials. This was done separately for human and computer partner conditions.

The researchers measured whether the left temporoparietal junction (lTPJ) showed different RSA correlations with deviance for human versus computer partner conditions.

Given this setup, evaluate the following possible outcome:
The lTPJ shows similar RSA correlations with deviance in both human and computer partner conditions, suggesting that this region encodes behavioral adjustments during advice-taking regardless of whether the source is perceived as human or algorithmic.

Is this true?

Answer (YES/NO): NO